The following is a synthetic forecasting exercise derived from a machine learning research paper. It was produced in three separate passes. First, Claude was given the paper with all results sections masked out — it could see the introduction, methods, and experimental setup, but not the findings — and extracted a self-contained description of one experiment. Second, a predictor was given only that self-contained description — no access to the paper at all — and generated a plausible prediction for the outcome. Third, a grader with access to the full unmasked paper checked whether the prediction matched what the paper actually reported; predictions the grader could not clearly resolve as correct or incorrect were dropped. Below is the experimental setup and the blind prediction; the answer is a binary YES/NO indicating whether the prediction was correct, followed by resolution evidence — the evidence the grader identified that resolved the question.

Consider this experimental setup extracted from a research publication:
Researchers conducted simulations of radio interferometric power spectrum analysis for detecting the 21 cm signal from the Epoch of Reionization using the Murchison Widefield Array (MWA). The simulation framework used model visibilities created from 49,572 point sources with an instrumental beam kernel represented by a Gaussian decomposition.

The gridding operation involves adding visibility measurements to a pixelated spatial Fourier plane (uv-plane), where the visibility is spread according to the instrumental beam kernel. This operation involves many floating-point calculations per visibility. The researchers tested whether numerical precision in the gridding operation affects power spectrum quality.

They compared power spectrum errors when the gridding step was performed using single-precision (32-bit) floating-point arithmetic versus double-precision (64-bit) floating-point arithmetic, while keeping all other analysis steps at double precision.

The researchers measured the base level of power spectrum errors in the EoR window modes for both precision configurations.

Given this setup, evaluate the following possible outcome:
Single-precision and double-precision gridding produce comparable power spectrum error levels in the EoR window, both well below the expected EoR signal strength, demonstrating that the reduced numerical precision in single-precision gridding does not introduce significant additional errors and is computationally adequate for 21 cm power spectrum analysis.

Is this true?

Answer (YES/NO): YES